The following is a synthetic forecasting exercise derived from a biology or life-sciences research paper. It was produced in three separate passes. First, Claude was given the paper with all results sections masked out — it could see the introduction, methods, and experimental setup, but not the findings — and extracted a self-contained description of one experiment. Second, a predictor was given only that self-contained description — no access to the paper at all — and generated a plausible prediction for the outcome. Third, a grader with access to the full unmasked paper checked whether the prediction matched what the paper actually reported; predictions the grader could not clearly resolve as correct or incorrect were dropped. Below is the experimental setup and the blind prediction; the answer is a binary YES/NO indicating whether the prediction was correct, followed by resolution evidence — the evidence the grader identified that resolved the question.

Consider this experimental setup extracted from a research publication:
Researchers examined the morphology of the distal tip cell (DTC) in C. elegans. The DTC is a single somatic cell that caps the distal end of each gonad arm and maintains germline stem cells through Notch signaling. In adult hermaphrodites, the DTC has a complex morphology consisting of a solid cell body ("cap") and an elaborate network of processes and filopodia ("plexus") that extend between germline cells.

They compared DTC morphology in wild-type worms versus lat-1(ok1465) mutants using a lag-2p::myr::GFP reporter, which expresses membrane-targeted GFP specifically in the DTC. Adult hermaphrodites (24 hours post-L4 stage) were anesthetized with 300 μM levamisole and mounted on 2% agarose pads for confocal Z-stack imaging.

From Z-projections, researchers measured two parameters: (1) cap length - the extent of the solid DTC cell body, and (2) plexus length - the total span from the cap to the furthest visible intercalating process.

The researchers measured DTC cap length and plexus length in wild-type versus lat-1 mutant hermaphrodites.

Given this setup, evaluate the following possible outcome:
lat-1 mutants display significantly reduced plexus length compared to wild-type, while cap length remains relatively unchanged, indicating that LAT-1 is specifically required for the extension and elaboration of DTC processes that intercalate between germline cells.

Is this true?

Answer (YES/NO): NO